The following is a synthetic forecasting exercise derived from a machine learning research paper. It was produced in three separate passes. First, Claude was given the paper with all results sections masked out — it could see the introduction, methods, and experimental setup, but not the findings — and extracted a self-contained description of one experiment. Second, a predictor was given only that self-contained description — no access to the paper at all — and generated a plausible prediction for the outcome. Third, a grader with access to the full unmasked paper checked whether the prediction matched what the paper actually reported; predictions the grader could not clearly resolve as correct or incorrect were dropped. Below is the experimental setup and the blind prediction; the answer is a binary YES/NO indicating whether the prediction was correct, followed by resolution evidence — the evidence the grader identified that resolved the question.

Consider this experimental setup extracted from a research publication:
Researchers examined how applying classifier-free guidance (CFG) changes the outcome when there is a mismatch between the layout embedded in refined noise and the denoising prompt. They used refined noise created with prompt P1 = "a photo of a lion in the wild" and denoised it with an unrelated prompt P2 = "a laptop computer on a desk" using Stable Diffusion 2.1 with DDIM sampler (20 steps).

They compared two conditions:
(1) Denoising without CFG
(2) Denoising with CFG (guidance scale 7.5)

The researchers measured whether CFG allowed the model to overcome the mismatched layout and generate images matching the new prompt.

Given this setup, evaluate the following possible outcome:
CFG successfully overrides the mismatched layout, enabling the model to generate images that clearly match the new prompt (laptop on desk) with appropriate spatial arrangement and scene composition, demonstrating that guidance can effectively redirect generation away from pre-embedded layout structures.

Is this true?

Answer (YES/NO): YES